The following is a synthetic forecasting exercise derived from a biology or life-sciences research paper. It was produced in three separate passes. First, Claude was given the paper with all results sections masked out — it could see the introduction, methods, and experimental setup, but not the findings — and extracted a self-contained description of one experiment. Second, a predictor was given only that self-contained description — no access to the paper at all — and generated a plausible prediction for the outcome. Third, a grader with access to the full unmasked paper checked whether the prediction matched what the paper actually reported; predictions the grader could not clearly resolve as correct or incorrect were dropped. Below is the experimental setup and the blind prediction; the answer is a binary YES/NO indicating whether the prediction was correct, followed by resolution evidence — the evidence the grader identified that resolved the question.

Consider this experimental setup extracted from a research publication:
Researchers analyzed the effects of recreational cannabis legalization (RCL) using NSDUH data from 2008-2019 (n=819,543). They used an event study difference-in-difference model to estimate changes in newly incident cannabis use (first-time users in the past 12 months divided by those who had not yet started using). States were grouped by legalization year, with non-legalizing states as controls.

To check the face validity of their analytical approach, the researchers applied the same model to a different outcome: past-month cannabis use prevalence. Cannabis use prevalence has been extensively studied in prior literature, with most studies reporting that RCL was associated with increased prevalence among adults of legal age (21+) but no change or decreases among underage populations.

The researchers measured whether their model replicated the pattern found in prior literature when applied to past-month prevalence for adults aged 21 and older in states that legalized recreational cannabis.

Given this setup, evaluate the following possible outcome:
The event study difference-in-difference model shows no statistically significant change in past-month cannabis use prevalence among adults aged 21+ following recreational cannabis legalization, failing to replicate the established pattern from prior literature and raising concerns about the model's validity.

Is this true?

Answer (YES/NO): NO